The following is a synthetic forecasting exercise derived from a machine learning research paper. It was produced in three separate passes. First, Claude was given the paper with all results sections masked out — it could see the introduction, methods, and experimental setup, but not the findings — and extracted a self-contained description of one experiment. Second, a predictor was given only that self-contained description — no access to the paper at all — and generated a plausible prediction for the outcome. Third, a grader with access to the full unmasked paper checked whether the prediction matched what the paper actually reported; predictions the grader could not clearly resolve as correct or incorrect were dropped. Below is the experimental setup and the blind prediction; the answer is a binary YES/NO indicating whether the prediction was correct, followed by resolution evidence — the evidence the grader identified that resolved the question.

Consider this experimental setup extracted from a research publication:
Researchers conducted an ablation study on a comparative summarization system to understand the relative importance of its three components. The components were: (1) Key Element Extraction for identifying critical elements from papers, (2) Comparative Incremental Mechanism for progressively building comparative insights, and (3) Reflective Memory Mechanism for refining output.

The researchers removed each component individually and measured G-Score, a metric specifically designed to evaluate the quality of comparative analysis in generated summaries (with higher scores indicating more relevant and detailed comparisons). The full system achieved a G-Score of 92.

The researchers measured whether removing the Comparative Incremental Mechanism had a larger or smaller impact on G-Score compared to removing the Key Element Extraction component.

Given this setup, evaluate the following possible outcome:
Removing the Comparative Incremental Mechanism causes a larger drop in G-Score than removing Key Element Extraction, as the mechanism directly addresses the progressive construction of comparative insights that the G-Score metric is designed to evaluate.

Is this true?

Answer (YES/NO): NO